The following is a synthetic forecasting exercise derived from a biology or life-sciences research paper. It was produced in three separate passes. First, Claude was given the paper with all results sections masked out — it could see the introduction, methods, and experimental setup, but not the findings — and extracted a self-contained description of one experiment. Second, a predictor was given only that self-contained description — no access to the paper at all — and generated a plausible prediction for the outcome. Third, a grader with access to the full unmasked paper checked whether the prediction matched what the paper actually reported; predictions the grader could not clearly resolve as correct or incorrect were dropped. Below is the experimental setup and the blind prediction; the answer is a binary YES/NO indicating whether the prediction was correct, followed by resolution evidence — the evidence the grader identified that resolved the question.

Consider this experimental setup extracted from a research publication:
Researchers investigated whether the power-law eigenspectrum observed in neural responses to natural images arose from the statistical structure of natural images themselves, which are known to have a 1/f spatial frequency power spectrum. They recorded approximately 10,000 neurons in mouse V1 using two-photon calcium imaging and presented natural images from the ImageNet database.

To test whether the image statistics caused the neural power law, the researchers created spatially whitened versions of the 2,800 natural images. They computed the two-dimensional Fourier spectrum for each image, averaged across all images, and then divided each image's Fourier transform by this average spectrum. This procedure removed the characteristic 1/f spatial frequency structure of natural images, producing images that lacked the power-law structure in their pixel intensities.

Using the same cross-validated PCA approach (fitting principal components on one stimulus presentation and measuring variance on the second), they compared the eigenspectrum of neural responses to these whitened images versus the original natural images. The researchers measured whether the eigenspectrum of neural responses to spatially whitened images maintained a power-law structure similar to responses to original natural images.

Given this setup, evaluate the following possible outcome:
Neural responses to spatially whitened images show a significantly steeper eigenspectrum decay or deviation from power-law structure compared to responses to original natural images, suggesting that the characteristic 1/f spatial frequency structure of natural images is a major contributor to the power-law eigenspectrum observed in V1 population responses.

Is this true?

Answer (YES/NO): NO